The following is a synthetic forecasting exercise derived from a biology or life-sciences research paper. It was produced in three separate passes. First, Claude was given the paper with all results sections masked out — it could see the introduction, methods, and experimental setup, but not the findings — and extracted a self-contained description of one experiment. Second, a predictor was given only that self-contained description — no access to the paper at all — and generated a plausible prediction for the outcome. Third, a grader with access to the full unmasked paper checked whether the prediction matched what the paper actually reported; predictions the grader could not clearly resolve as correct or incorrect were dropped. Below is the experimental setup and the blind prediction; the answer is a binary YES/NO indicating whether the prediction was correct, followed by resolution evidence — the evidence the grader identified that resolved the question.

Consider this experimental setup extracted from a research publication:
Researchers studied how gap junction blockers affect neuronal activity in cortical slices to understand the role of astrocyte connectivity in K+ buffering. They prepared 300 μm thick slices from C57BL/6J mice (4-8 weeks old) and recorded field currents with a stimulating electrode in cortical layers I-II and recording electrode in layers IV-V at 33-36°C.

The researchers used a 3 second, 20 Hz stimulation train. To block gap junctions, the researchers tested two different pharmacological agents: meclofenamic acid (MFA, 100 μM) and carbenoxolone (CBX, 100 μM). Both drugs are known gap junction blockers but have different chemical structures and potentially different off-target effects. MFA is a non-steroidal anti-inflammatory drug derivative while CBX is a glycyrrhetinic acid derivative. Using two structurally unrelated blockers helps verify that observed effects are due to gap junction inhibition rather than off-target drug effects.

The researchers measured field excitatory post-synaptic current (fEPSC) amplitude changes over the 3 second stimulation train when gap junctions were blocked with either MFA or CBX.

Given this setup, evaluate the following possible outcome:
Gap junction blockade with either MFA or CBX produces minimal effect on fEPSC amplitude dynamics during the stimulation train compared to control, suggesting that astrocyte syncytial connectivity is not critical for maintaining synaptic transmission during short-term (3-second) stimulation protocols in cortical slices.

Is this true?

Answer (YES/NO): NO